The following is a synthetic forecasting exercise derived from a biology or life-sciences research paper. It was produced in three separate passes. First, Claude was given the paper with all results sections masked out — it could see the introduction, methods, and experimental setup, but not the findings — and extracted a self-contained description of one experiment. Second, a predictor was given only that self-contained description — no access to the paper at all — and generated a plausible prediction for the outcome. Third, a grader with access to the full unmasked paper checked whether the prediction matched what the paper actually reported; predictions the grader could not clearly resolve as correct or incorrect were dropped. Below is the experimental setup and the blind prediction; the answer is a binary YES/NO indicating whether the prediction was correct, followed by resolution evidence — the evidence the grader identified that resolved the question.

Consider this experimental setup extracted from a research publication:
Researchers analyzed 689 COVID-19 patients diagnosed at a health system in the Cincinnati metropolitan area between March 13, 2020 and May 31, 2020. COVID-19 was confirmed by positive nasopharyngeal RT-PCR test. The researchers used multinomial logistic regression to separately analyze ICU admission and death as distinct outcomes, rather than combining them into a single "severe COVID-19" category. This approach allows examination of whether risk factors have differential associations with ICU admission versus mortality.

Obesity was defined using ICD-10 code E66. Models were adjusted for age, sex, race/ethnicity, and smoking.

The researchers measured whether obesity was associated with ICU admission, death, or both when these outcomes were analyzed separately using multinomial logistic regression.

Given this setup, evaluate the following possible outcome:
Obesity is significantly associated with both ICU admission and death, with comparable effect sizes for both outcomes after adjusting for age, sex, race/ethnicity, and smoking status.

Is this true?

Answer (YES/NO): NO